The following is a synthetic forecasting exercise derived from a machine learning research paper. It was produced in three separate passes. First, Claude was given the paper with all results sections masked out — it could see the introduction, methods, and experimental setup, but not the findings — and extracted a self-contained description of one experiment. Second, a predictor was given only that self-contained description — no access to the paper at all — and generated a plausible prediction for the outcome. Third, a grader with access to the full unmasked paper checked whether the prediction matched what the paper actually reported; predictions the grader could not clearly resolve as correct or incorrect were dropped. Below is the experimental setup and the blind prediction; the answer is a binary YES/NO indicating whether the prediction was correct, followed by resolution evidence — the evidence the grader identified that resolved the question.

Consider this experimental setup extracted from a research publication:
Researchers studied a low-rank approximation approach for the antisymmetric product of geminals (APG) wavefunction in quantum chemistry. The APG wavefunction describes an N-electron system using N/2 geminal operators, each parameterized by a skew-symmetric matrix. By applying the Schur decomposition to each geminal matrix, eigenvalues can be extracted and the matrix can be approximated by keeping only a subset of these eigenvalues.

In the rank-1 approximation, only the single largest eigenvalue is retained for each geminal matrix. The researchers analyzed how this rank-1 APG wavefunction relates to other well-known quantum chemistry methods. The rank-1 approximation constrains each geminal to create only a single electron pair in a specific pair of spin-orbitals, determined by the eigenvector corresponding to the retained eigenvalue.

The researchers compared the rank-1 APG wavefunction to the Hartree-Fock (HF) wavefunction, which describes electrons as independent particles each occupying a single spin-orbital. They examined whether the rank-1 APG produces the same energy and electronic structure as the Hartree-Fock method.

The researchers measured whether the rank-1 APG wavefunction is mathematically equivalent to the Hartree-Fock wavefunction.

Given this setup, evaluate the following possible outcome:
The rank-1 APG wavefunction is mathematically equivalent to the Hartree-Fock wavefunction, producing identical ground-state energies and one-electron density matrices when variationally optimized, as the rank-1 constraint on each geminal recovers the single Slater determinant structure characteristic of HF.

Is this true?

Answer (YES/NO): YES